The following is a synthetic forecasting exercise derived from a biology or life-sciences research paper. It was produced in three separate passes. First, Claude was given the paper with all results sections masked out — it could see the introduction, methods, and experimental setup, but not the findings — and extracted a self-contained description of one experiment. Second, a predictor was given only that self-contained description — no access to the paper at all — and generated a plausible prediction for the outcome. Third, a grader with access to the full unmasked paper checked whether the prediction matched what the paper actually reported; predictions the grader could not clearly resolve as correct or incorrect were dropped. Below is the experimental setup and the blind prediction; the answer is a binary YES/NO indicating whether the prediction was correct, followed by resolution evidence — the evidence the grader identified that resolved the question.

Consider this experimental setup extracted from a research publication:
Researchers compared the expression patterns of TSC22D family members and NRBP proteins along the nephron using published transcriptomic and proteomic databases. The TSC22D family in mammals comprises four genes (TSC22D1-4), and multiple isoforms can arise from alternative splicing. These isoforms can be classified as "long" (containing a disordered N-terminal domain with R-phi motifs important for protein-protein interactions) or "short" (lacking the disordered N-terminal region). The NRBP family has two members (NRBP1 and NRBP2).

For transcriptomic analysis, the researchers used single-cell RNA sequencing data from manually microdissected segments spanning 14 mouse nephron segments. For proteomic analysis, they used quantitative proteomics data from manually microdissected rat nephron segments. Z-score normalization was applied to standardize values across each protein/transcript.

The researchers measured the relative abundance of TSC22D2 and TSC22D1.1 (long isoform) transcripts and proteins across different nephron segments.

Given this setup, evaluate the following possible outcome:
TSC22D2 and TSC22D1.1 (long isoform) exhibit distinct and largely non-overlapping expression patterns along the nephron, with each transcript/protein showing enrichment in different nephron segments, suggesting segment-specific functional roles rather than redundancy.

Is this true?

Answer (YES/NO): NO